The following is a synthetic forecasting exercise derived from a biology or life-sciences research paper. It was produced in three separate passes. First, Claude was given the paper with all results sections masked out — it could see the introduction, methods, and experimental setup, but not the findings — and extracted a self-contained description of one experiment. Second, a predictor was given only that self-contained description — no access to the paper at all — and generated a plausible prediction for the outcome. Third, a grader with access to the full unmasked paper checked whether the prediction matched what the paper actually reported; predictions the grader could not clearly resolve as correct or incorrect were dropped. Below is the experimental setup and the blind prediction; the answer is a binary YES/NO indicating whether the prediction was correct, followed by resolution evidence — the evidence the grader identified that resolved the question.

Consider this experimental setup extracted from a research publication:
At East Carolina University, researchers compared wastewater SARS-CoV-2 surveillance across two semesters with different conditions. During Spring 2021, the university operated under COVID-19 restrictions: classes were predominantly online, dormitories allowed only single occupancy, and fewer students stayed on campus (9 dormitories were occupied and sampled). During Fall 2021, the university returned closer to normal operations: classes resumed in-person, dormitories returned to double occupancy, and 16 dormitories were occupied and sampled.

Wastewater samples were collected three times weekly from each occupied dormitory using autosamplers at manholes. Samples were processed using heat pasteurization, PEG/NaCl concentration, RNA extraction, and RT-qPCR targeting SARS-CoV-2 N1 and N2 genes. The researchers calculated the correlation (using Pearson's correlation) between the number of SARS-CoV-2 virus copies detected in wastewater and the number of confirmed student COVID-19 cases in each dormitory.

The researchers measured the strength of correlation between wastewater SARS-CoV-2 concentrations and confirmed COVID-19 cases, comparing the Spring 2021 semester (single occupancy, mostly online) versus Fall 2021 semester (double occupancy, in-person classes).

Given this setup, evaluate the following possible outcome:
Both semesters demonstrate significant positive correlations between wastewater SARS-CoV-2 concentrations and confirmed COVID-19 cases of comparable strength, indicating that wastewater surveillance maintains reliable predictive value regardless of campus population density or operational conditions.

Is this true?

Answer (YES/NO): NO